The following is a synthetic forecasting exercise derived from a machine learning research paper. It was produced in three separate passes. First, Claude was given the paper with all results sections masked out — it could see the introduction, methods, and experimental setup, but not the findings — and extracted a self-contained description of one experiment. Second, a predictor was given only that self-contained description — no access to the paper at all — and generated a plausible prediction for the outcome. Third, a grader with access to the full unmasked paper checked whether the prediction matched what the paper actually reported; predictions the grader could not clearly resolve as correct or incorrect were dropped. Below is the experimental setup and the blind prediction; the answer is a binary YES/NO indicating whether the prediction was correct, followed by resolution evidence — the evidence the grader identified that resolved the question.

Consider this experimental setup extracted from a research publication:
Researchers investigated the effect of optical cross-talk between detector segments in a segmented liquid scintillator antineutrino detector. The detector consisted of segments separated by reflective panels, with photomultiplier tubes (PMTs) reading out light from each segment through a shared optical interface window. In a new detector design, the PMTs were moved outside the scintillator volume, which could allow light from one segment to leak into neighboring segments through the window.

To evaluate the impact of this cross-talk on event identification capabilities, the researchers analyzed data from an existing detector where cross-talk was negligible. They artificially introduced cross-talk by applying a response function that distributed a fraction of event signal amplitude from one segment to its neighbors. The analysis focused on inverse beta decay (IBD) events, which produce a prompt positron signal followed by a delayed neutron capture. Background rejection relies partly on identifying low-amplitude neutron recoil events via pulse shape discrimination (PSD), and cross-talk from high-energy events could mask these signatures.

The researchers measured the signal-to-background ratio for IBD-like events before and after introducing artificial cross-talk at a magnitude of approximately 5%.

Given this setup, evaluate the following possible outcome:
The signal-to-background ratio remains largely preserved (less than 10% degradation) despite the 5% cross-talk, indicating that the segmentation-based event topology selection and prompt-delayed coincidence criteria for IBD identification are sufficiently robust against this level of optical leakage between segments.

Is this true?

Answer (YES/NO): YES